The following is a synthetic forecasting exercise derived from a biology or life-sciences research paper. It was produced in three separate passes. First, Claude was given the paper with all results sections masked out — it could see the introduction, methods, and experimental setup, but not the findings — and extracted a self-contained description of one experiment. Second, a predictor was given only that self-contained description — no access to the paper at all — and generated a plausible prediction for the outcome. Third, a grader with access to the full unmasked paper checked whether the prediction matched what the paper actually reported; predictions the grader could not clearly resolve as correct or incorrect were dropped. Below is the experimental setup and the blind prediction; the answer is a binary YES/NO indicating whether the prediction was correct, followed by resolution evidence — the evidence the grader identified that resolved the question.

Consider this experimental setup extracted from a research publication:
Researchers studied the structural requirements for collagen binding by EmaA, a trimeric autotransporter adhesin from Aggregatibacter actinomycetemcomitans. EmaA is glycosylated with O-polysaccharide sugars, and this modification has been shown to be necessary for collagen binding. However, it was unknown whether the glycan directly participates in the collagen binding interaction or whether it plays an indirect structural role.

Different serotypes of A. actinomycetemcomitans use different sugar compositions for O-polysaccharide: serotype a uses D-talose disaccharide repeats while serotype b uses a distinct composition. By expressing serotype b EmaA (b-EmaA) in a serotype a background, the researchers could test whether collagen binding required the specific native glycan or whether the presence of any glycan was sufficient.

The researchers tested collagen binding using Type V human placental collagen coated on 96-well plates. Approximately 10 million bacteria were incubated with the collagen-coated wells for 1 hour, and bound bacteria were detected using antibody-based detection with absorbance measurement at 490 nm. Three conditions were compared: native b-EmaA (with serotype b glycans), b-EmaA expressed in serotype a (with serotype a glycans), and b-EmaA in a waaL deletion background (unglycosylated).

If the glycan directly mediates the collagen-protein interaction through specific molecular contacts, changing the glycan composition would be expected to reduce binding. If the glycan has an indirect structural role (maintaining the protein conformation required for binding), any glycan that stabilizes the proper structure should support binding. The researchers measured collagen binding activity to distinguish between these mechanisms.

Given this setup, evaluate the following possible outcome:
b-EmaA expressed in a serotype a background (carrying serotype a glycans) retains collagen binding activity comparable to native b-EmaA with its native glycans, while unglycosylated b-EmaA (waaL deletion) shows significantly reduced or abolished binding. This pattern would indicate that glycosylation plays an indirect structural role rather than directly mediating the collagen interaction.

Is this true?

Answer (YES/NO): YES